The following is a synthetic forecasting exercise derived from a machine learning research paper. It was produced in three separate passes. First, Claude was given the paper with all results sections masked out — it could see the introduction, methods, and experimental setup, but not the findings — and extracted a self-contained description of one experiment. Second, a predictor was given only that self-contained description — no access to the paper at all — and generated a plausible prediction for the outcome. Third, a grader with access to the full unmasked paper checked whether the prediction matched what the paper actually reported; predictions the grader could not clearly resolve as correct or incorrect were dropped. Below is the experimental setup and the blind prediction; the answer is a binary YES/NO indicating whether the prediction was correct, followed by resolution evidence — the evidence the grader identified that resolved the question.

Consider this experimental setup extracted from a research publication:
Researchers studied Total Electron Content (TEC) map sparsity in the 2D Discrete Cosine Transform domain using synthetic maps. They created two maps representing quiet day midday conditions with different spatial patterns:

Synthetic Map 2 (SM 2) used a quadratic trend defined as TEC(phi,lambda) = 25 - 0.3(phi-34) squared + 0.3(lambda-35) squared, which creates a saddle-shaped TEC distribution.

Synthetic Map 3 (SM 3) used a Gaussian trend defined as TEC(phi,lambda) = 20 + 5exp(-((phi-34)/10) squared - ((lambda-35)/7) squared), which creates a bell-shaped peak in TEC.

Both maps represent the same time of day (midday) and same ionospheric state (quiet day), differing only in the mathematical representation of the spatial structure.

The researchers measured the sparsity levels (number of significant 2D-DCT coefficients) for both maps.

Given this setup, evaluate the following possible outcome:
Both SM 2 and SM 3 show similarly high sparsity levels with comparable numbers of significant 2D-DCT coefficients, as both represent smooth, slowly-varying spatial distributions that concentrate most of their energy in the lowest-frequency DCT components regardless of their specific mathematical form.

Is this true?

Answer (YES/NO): YES